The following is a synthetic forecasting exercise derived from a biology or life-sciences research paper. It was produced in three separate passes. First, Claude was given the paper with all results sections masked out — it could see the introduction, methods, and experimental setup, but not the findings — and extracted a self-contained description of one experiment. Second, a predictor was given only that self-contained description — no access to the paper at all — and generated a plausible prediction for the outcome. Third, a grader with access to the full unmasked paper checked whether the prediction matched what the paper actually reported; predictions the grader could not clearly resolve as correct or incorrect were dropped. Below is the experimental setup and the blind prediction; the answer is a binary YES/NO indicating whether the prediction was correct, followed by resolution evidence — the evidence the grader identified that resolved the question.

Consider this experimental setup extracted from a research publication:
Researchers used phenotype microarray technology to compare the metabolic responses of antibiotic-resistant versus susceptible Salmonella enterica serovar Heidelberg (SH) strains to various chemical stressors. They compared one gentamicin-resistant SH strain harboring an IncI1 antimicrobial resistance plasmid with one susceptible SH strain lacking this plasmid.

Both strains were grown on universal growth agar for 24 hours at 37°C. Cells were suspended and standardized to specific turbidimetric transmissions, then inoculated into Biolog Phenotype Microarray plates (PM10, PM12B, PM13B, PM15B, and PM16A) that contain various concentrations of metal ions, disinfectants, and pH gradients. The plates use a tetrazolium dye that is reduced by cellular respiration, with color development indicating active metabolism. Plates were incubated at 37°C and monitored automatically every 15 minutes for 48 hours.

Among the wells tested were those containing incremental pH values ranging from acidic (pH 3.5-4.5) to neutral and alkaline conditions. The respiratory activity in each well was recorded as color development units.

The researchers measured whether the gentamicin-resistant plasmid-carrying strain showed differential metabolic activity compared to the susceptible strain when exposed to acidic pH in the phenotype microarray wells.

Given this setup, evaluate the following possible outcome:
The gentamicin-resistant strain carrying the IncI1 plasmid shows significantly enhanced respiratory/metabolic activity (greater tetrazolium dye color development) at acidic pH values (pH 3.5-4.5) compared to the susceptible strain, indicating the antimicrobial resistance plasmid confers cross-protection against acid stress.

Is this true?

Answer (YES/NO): NO